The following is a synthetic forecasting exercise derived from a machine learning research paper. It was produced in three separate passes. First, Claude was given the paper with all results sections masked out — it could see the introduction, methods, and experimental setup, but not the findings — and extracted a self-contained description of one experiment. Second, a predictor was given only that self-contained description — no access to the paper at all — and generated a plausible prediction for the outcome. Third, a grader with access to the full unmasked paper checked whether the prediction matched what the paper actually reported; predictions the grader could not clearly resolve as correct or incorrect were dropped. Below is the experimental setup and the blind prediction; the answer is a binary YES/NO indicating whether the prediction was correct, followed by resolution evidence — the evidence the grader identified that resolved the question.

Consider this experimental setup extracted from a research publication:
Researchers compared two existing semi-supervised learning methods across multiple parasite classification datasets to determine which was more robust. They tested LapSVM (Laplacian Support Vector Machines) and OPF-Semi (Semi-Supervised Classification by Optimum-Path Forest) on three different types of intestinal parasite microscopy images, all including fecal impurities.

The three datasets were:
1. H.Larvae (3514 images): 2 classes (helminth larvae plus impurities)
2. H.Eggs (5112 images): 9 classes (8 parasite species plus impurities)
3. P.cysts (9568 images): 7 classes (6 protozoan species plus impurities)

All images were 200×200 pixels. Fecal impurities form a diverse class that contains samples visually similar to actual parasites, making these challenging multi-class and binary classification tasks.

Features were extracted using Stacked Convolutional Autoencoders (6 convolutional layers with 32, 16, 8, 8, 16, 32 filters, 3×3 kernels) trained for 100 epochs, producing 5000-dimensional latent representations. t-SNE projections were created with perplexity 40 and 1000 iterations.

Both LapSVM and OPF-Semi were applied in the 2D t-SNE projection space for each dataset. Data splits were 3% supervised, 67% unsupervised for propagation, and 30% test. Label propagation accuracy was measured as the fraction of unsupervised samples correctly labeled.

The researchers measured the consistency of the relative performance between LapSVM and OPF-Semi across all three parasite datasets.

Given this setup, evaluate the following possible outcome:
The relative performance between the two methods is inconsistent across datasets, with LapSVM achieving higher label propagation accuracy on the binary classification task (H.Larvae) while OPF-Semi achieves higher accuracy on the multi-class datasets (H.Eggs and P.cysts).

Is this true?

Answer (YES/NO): NO